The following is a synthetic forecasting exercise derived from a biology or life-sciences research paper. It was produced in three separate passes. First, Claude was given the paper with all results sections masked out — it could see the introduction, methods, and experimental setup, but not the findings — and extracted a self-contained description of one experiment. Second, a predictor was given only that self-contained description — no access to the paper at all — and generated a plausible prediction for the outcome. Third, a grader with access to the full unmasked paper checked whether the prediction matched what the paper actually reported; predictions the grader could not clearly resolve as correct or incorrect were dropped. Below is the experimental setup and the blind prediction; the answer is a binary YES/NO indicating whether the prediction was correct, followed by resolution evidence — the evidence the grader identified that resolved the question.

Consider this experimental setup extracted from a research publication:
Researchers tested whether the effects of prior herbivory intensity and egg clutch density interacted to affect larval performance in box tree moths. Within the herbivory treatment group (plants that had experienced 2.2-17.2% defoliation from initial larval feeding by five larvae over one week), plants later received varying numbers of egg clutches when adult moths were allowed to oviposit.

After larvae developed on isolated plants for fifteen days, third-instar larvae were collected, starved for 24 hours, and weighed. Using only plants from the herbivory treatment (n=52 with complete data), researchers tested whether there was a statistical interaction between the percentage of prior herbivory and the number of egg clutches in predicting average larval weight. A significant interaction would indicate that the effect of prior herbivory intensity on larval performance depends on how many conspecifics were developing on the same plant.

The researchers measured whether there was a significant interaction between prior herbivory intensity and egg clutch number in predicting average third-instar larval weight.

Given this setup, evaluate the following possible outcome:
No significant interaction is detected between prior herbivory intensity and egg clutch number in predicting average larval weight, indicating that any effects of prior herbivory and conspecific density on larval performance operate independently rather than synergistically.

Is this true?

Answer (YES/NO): YES